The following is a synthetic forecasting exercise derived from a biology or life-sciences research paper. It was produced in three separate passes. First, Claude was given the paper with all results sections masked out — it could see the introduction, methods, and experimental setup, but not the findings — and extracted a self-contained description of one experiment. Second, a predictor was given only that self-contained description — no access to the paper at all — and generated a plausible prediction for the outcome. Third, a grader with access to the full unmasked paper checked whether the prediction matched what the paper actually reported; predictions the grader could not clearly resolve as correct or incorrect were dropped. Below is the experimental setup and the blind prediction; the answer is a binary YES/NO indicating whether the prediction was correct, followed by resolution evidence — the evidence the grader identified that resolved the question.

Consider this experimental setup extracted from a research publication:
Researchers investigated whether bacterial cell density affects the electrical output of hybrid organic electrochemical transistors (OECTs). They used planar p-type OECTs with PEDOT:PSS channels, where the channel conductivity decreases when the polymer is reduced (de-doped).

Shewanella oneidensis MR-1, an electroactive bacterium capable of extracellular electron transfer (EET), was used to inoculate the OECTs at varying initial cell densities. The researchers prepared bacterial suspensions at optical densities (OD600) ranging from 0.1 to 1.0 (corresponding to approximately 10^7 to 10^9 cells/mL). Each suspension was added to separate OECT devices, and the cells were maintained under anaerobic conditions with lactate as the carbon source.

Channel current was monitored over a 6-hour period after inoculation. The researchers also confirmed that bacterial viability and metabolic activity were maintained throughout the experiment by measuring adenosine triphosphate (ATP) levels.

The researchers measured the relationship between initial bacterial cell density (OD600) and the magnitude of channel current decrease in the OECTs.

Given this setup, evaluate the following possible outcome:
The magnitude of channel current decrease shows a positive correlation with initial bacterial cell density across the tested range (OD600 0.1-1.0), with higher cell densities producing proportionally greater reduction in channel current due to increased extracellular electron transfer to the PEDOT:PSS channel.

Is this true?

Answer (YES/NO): YES